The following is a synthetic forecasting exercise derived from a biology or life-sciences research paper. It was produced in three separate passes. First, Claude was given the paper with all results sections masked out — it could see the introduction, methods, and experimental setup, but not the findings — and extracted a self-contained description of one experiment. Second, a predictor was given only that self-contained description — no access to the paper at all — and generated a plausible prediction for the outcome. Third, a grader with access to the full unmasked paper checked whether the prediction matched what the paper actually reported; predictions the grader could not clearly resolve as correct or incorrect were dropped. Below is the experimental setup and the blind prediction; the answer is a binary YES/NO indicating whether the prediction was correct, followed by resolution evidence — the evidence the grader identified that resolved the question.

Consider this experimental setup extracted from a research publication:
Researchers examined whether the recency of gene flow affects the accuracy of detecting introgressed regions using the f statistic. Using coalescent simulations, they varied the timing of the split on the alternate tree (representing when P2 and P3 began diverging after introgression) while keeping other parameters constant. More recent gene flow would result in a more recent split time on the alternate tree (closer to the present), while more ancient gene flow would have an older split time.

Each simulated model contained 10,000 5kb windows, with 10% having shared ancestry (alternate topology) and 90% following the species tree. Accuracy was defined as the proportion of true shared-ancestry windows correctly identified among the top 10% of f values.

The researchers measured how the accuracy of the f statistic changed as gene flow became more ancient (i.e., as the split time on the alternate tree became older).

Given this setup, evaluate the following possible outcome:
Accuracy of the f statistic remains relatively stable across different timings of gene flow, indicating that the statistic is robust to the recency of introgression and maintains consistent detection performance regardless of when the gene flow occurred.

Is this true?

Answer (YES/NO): NO